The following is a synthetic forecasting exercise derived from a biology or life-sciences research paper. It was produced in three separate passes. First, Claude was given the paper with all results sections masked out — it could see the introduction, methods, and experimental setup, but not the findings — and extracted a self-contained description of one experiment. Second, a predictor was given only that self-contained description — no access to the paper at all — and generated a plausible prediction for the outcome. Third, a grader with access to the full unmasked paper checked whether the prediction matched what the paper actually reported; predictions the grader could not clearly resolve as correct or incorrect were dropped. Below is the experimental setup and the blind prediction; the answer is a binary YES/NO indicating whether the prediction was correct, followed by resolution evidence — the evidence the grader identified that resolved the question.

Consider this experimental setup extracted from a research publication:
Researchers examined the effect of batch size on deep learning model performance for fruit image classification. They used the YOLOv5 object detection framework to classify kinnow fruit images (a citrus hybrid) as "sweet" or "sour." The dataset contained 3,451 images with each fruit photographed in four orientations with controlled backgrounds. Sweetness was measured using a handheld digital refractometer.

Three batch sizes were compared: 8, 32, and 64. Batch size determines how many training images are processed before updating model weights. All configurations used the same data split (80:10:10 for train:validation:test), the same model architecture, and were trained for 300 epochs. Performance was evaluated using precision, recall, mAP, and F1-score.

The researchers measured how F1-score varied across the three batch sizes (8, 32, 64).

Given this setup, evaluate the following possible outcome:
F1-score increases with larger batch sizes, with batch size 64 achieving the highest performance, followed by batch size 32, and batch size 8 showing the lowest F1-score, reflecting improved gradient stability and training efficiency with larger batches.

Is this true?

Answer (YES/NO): YES